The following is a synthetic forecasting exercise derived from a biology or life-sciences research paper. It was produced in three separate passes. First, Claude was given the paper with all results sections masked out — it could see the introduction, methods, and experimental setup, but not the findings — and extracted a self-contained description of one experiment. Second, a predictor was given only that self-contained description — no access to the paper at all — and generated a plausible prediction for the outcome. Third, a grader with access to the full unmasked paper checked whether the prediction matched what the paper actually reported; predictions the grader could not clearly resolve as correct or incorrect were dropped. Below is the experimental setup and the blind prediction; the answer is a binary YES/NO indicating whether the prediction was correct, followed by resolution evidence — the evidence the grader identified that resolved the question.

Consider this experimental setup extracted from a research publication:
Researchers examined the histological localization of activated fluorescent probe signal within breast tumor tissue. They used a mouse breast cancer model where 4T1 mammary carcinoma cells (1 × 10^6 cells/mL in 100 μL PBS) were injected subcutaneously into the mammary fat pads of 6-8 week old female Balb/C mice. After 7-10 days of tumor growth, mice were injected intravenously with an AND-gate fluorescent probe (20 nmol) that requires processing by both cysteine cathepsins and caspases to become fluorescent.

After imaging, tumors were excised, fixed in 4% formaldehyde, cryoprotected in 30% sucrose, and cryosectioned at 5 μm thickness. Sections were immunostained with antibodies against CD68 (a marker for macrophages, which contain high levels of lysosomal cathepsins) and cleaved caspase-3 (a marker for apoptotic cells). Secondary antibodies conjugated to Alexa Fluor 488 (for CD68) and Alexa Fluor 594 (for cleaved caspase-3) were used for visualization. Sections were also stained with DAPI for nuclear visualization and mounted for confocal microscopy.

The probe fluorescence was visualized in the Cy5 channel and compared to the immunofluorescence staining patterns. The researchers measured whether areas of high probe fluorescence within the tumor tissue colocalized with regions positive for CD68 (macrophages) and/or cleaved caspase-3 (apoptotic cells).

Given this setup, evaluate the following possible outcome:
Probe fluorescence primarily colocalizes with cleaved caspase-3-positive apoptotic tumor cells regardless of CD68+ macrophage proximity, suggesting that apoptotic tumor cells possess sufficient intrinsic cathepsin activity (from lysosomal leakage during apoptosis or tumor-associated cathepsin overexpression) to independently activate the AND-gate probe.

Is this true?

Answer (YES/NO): NO